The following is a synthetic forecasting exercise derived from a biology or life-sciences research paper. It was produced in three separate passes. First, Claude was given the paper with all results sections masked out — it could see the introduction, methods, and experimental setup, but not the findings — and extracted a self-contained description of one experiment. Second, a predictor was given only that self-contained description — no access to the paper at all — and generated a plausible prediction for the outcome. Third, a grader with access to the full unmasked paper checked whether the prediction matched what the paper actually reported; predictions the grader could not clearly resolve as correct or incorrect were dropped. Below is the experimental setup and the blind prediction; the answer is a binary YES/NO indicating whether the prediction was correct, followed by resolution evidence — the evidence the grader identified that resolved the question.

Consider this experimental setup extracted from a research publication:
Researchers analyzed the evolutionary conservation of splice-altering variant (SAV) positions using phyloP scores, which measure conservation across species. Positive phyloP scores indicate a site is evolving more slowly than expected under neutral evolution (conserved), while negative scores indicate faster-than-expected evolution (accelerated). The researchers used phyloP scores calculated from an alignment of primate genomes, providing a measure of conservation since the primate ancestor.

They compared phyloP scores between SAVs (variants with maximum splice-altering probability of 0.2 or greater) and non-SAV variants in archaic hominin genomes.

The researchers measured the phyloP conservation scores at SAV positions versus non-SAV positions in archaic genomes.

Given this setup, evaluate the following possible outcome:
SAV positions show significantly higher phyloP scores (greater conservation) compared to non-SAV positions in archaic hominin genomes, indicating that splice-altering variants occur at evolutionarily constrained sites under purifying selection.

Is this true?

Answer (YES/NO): NO